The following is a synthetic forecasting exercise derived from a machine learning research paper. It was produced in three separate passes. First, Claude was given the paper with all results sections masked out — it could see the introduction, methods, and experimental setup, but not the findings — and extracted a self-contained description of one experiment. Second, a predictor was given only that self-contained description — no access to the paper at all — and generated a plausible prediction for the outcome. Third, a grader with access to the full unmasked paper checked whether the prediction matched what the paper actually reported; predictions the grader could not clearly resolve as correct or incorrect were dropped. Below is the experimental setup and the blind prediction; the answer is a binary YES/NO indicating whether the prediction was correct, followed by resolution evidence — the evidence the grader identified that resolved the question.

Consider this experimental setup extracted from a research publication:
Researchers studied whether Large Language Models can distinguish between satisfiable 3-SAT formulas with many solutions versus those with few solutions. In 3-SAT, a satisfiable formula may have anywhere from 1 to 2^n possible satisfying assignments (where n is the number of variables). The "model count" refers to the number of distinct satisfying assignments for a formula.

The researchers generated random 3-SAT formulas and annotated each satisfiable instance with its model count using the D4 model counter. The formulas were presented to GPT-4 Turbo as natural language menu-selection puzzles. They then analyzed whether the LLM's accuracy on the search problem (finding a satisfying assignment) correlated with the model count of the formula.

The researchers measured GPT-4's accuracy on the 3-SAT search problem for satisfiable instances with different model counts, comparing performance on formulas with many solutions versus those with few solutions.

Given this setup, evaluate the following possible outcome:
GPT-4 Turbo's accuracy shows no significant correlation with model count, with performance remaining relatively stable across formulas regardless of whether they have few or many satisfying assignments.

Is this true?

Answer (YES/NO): NO